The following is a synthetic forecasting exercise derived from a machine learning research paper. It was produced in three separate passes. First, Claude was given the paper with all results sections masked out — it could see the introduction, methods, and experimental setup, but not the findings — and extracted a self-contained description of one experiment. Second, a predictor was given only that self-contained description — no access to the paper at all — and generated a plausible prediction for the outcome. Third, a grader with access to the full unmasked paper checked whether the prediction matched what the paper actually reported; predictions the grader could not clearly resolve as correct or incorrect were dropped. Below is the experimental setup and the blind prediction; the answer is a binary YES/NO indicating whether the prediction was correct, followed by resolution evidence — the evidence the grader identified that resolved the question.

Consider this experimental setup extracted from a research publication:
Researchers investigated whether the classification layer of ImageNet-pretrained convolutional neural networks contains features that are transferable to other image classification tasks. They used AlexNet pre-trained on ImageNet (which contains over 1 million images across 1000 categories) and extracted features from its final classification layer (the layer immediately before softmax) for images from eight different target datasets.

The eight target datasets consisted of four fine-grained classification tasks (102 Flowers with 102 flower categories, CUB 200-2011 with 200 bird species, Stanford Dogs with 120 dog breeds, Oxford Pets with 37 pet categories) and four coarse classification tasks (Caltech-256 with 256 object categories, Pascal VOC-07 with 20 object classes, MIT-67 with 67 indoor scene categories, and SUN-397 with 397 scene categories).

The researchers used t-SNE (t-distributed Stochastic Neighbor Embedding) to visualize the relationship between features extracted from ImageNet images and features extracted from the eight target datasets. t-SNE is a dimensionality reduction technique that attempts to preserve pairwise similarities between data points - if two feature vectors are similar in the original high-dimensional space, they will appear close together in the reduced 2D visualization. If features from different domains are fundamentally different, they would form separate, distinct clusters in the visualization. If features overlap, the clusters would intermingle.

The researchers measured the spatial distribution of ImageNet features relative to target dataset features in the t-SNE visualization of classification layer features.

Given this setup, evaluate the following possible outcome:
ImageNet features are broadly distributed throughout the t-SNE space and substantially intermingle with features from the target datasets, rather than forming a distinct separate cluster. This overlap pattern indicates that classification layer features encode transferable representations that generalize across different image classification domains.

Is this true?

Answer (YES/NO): YES